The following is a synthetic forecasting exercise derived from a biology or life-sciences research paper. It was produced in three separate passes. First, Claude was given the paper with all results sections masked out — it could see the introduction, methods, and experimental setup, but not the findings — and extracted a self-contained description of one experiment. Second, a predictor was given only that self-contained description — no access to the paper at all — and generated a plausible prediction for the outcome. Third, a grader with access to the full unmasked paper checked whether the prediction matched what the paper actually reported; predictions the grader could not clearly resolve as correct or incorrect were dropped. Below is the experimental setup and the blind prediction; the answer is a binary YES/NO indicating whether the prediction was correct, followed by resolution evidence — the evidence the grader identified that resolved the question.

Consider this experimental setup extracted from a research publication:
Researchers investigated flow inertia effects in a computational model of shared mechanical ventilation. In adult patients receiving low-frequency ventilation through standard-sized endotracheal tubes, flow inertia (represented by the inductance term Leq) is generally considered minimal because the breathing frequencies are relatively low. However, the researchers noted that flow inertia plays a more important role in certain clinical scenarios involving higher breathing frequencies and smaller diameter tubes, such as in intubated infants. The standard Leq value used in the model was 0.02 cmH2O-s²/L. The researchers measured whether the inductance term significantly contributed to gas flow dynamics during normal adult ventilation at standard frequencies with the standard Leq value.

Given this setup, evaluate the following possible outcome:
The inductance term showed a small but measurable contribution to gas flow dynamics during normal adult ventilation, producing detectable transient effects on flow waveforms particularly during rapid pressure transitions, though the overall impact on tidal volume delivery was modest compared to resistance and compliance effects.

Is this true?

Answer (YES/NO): NO